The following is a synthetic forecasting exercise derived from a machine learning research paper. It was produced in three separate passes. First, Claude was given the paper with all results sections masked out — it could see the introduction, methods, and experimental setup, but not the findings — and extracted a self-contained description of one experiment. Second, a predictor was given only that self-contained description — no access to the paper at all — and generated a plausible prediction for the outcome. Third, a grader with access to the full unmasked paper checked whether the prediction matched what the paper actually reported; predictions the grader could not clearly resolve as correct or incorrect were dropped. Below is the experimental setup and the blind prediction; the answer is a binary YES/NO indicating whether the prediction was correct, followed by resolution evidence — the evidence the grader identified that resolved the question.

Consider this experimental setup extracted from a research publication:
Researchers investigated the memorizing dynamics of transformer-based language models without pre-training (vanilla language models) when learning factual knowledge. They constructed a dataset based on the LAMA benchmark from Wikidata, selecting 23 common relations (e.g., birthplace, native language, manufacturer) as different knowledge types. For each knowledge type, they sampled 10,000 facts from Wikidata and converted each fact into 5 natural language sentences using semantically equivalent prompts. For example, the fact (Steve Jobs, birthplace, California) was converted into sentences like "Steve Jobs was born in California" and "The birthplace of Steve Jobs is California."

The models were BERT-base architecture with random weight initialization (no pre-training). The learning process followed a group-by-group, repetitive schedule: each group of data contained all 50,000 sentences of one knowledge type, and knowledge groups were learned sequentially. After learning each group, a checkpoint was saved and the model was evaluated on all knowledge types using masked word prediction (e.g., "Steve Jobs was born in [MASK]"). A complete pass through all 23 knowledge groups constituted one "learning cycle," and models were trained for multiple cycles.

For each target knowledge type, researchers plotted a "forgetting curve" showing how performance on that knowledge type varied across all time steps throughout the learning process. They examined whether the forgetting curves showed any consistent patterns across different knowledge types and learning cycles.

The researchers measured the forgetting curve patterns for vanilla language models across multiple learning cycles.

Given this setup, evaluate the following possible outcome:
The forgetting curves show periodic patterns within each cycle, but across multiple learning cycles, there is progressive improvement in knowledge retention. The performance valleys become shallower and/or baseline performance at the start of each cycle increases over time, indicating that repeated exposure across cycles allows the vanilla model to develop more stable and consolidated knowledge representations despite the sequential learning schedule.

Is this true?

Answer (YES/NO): NO